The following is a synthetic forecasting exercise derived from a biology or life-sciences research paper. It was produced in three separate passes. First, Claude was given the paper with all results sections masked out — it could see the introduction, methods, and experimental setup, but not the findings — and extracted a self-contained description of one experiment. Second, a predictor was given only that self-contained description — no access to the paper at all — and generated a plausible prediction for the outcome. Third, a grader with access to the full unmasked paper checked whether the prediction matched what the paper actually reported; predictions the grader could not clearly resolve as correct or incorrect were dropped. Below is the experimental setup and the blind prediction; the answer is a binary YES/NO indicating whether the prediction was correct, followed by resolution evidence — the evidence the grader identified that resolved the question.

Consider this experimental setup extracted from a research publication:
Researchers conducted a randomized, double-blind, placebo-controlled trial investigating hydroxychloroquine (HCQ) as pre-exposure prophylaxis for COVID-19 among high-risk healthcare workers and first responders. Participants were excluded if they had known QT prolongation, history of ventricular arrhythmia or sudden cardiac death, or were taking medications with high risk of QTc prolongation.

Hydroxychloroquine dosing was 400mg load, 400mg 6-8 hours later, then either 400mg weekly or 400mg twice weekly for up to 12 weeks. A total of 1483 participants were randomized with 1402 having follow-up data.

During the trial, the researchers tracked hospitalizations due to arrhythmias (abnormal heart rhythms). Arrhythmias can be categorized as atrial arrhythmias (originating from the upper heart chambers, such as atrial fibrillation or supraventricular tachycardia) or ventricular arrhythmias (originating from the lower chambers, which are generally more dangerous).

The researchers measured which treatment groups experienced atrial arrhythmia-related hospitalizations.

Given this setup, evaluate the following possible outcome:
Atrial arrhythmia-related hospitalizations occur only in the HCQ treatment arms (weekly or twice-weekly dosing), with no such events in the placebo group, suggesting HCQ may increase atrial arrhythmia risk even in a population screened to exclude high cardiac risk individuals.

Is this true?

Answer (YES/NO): NO